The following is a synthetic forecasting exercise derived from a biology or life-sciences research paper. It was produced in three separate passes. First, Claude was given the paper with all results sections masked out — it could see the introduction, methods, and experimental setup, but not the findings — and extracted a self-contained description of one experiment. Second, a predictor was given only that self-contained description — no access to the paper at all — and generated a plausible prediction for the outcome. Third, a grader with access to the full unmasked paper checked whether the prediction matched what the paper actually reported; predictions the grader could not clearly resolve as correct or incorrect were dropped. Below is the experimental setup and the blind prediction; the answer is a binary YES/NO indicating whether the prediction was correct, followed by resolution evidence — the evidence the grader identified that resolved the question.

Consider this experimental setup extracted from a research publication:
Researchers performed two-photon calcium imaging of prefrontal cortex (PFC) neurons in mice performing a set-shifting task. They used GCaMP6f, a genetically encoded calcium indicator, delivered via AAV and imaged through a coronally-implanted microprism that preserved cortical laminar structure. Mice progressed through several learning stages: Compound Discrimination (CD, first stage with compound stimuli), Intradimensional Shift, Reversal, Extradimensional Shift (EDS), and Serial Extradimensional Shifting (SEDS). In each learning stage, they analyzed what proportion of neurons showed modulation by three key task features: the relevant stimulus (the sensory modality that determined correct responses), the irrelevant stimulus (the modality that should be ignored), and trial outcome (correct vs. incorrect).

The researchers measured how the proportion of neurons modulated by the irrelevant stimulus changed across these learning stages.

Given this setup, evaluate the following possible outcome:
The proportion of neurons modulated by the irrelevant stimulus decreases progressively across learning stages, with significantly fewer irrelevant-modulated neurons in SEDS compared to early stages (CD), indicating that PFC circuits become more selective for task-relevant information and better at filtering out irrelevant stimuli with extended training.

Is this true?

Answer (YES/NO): NO